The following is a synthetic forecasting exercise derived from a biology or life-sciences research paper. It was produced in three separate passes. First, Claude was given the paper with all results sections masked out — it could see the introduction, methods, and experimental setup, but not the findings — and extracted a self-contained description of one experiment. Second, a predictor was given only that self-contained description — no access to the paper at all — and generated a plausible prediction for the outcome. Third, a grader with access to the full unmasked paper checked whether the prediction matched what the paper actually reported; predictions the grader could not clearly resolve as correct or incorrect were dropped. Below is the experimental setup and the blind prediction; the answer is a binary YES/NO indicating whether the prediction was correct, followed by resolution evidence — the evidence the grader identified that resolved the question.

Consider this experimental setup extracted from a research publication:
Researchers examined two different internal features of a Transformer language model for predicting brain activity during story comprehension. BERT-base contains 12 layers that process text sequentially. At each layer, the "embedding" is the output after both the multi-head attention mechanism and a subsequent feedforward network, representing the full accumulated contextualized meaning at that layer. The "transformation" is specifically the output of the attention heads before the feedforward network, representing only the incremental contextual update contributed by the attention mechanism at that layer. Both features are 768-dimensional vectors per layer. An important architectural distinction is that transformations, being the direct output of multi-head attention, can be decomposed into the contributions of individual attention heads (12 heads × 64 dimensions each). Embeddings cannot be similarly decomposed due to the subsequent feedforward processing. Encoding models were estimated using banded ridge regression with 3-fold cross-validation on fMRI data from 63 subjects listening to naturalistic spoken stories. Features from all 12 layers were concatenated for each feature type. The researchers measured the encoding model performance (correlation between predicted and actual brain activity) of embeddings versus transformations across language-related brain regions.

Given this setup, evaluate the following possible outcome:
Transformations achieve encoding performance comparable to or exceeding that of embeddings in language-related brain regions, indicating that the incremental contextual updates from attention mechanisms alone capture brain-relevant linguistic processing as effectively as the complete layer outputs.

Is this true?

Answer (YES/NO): YES